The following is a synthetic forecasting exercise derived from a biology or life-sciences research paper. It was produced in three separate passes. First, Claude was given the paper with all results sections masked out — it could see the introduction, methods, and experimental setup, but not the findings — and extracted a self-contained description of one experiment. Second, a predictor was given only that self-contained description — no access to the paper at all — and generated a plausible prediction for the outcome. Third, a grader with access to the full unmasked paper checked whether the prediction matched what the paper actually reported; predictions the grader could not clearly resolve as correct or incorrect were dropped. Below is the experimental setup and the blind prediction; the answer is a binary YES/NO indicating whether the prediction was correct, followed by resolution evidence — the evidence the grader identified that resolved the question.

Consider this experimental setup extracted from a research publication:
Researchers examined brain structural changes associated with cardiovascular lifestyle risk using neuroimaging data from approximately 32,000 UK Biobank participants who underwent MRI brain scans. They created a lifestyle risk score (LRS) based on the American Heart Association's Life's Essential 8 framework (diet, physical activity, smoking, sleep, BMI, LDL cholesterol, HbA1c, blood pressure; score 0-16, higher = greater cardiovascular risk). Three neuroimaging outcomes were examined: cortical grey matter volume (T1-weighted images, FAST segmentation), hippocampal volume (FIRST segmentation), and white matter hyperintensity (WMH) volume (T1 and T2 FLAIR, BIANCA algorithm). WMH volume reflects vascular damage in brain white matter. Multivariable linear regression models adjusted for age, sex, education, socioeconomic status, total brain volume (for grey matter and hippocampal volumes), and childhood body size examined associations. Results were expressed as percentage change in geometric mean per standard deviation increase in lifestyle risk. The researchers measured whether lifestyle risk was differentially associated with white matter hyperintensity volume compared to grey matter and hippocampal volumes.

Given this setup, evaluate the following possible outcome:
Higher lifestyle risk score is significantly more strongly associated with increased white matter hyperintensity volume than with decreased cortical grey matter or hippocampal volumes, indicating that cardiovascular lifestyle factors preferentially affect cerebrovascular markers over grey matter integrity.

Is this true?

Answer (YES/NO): YES